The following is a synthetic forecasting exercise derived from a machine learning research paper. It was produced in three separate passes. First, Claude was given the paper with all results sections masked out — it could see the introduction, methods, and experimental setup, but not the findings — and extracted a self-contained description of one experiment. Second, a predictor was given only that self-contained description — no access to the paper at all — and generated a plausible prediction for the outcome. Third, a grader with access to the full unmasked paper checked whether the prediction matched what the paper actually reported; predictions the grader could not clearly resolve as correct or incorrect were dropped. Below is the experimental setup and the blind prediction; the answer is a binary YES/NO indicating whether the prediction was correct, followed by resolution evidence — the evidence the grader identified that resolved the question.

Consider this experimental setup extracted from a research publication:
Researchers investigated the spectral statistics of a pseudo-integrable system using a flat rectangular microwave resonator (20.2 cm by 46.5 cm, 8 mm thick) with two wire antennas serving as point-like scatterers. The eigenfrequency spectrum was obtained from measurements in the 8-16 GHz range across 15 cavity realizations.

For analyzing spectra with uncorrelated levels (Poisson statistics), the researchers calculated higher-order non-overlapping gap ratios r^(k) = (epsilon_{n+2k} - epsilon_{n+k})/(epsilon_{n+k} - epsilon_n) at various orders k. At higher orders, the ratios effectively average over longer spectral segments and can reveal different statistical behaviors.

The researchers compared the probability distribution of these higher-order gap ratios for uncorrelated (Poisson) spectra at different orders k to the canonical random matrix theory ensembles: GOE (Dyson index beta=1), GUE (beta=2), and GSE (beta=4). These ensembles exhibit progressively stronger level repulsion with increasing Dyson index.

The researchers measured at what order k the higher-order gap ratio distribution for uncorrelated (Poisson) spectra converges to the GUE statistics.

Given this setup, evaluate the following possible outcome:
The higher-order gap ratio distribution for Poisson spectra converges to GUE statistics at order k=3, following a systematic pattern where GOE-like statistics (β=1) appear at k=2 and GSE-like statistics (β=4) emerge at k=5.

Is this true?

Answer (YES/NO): NO